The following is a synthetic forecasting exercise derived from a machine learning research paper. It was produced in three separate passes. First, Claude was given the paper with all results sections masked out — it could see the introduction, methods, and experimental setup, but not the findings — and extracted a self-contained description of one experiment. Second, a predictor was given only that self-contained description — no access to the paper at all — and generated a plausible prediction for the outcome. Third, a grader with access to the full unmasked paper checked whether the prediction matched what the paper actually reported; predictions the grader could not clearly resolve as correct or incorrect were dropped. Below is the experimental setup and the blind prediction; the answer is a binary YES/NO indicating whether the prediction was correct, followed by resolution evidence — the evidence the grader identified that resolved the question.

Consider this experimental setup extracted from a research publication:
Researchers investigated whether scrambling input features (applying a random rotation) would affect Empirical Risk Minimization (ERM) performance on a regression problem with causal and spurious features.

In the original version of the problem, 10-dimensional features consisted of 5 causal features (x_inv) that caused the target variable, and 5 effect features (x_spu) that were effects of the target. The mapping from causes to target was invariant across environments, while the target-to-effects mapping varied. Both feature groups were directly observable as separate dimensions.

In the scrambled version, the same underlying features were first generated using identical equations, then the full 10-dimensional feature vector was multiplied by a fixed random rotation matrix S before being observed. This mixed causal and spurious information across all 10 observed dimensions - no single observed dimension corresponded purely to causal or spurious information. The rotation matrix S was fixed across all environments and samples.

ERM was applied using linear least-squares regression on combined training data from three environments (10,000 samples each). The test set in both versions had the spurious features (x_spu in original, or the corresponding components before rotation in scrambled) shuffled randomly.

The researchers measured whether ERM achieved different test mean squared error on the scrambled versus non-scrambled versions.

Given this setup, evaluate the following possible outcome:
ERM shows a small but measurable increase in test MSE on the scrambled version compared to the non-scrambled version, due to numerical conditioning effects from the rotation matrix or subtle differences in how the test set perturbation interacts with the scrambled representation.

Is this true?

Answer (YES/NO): NO